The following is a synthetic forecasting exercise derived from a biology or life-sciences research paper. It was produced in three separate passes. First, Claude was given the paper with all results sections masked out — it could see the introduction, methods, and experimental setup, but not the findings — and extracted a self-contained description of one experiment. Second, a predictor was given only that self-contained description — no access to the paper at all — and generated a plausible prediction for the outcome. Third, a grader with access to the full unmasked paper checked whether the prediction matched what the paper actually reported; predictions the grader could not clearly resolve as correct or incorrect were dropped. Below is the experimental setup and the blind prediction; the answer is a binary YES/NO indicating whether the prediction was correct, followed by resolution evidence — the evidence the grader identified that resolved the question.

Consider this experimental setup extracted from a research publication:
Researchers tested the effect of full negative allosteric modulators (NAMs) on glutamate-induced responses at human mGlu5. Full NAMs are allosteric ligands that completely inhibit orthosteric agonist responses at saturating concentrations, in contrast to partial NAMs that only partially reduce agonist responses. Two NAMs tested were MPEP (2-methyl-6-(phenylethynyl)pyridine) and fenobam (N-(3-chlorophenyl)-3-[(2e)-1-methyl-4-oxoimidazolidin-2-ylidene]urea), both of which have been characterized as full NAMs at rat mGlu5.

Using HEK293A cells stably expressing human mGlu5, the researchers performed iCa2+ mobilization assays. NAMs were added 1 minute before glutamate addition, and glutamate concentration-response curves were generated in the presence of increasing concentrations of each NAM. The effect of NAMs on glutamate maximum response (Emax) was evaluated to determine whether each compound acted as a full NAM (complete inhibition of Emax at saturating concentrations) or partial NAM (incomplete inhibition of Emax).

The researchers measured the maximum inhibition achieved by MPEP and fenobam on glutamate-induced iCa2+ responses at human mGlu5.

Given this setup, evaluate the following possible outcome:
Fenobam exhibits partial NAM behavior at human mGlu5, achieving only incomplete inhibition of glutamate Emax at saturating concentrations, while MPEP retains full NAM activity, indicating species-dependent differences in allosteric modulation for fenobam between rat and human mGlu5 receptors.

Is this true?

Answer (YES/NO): NO